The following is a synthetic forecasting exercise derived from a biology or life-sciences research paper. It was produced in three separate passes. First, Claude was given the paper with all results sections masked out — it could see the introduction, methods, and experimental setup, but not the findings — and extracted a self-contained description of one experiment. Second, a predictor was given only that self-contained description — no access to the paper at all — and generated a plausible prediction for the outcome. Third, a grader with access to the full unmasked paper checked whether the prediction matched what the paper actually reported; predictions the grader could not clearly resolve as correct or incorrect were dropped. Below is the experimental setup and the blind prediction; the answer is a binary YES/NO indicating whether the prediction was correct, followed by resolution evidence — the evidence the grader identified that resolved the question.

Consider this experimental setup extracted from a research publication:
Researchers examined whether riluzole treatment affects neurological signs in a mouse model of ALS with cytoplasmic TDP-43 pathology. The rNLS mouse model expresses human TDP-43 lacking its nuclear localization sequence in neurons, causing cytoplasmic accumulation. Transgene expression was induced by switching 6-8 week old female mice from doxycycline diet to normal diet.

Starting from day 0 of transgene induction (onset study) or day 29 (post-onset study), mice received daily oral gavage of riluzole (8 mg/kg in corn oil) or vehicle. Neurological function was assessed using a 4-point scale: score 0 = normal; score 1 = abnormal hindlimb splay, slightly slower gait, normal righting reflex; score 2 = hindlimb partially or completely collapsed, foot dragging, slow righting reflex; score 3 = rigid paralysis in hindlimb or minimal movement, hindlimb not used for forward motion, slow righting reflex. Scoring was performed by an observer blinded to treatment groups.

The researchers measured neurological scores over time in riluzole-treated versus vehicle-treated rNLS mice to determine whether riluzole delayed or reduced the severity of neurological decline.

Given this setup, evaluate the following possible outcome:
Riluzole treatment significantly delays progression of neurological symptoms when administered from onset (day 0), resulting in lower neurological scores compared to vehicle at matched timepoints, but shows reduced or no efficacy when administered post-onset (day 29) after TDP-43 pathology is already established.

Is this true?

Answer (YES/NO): NO